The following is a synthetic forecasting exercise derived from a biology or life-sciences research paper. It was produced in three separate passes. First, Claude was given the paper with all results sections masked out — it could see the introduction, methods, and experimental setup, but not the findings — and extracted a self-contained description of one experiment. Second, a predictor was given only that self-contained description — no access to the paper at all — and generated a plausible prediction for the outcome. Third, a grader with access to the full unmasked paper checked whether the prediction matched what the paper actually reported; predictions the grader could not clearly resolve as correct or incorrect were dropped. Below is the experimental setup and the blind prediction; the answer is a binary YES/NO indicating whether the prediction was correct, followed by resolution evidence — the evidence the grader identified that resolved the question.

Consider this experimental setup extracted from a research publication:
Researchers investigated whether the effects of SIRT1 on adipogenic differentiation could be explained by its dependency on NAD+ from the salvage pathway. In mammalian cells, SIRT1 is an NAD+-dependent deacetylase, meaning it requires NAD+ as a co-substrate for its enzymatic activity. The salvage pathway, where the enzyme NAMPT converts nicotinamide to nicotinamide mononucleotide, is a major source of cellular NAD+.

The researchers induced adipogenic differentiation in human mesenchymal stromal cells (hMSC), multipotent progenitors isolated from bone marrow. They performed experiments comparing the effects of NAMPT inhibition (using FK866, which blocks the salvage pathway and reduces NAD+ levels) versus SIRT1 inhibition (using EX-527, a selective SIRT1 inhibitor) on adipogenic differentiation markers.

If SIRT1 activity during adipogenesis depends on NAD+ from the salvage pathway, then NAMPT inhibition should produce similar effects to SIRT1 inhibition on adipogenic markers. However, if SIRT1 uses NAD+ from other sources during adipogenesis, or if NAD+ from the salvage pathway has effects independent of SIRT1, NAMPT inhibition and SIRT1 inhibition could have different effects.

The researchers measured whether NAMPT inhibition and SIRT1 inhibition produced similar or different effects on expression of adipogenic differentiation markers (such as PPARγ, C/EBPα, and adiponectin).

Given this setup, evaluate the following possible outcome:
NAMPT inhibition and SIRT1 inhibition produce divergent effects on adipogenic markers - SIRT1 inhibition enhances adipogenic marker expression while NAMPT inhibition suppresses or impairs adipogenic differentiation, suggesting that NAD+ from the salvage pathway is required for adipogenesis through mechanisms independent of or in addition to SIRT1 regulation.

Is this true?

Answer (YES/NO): NO